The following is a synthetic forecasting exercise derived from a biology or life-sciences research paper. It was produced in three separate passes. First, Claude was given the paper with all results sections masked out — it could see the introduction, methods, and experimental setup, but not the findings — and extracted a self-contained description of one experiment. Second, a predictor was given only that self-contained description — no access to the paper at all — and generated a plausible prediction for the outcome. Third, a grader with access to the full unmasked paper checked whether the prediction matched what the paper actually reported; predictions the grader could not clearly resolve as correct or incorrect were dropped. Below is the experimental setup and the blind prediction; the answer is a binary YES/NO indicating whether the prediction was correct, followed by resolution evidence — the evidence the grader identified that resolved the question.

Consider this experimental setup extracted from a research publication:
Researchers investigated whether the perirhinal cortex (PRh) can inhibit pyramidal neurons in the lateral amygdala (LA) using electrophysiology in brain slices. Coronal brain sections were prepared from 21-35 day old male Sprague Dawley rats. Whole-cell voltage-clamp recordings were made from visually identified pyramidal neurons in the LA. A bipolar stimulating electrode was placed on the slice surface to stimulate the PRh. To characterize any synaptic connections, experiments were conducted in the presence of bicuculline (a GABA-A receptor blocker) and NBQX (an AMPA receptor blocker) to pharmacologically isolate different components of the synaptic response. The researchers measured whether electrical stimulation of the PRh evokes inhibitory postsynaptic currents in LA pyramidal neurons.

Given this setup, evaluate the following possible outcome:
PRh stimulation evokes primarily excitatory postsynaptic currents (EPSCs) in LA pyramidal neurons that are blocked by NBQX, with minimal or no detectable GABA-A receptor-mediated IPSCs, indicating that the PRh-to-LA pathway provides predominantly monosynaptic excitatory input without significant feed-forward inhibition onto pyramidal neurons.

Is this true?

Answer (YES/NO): NO